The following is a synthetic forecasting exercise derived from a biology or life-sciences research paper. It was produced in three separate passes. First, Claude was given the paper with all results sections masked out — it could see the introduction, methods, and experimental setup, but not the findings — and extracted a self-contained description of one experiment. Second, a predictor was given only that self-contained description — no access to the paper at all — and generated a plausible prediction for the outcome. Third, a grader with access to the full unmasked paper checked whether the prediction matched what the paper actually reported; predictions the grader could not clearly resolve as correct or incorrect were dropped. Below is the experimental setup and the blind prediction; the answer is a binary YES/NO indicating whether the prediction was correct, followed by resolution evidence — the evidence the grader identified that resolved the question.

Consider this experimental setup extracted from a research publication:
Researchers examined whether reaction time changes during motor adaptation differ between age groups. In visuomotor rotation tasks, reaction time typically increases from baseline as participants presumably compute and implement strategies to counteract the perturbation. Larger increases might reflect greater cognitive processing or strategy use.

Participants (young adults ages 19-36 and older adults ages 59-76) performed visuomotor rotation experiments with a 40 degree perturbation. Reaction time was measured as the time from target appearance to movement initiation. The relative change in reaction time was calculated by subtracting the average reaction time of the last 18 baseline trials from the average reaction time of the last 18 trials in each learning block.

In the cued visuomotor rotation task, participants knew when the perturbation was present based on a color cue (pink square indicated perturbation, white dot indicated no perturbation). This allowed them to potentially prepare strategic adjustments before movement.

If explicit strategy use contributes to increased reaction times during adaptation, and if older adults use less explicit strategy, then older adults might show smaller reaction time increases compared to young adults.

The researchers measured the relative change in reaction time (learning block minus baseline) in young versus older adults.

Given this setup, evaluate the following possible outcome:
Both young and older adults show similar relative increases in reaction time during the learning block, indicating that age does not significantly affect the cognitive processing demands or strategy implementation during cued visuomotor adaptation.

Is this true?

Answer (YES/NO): NO